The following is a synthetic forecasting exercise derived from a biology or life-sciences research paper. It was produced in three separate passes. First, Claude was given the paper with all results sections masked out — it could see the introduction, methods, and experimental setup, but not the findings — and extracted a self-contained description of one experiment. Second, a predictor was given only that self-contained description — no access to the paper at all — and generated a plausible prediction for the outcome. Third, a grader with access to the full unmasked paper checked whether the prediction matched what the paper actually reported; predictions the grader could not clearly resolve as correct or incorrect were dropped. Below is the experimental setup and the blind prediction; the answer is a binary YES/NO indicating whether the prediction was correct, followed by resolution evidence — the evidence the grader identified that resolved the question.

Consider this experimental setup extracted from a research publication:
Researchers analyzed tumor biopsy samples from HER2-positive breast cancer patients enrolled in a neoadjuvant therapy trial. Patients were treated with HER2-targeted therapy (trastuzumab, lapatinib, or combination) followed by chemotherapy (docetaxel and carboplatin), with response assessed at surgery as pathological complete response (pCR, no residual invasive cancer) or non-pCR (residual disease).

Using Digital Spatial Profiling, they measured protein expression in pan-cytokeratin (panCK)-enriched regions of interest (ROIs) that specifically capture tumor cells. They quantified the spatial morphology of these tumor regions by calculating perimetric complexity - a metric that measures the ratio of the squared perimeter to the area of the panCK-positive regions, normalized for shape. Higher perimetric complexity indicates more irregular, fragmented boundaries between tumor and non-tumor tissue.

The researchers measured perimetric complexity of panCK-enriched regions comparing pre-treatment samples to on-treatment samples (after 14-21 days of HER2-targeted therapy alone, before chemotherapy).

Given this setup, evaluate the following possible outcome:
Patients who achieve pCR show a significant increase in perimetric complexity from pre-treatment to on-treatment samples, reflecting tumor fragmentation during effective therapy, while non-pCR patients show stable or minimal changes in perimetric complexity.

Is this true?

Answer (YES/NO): NO